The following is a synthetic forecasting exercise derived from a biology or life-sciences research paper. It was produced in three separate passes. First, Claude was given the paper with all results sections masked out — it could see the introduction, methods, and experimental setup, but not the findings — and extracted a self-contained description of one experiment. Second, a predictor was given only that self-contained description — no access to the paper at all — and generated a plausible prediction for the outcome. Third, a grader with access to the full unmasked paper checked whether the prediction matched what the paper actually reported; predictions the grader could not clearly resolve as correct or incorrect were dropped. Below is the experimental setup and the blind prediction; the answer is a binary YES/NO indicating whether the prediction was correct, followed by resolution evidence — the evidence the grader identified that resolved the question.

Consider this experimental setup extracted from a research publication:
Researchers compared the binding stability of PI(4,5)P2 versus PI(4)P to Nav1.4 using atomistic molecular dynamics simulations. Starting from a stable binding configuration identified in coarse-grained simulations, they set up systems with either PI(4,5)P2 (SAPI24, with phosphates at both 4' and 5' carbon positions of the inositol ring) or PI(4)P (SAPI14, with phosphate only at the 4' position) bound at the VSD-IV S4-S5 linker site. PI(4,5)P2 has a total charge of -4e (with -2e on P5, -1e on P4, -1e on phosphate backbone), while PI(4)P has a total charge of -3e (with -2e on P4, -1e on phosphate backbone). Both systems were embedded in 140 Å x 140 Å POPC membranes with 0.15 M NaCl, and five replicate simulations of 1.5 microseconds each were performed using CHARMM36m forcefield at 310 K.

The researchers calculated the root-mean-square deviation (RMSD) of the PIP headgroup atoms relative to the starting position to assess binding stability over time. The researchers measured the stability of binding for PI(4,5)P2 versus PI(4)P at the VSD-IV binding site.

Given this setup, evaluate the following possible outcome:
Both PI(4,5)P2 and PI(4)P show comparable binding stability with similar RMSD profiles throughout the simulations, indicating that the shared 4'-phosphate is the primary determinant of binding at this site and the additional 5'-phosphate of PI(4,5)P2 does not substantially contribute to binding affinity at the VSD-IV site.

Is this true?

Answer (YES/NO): NO